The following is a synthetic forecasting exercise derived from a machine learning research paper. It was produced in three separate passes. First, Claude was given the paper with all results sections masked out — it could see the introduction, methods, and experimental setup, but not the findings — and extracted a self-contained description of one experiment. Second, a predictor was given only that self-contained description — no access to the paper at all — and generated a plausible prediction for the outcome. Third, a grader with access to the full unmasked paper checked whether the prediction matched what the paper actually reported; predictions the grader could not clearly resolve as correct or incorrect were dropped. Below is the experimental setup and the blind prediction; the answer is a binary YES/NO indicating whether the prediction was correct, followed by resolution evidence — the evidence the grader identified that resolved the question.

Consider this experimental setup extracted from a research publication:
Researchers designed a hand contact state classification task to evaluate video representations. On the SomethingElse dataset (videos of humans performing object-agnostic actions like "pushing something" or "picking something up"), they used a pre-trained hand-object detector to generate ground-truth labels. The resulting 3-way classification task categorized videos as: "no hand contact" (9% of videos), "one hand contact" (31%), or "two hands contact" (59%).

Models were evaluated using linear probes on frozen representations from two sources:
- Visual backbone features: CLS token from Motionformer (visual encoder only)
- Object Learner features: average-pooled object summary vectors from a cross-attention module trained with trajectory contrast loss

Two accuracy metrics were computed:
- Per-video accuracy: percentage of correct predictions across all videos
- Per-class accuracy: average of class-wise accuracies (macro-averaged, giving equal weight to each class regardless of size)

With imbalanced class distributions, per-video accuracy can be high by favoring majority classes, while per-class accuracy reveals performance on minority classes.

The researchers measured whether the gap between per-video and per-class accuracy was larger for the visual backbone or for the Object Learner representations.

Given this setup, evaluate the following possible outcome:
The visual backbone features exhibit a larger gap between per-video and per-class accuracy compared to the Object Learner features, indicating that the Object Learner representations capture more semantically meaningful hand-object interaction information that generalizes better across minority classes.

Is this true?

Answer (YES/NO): YES